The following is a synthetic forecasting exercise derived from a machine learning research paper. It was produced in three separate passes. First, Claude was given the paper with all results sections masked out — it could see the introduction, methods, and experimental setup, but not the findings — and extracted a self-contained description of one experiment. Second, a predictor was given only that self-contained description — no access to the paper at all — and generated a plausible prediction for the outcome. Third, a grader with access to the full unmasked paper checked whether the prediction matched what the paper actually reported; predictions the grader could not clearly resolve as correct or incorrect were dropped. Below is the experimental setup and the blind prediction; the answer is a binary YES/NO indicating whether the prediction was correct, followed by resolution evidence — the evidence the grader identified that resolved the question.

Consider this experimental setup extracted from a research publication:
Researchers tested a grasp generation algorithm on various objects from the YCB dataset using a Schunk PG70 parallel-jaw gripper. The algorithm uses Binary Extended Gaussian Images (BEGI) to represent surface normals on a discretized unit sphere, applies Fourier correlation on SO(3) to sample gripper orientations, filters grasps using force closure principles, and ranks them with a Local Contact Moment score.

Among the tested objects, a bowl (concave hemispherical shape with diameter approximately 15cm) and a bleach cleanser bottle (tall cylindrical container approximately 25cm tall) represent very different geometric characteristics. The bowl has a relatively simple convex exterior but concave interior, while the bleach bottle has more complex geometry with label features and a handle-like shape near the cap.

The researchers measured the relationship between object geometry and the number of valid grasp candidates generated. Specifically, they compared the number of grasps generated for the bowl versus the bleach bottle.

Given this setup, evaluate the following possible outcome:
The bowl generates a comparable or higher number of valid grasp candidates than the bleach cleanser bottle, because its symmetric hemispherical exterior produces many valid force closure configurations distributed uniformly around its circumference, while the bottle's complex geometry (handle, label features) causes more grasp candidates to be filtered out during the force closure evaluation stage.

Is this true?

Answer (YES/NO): NO